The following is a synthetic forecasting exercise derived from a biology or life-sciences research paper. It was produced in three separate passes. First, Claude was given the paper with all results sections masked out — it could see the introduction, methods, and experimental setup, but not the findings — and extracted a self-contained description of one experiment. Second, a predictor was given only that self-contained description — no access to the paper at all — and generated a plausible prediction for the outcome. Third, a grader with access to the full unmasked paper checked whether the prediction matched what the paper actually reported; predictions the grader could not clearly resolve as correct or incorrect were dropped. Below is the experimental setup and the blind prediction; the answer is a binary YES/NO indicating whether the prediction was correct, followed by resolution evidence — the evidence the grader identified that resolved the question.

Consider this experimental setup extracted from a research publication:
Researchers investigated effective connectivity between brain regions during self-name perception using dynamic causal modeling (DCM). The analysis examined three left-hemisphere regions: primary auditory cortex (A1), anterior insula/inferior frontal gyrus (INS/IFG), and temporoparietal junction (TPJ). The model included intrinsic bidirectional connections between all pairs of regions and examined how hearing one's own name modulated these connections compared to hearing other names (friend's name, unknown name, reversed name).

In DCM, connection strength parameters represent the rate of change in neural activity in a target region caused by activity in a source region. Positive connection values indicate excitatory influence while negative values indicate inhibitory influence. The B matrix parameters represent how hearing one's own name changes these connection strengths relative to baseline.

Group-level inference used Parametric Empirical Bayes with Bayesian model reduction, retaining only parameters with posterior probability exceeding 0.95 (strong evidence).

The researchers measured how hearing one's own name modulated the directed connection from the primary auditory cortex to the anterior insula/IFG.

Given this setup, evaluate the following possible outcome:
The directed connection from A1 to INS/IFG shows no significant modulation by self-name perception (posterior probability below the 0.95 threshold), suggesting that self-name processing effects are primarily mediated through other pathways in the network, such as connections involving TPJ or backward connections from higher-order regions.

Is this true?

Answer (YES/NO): YES